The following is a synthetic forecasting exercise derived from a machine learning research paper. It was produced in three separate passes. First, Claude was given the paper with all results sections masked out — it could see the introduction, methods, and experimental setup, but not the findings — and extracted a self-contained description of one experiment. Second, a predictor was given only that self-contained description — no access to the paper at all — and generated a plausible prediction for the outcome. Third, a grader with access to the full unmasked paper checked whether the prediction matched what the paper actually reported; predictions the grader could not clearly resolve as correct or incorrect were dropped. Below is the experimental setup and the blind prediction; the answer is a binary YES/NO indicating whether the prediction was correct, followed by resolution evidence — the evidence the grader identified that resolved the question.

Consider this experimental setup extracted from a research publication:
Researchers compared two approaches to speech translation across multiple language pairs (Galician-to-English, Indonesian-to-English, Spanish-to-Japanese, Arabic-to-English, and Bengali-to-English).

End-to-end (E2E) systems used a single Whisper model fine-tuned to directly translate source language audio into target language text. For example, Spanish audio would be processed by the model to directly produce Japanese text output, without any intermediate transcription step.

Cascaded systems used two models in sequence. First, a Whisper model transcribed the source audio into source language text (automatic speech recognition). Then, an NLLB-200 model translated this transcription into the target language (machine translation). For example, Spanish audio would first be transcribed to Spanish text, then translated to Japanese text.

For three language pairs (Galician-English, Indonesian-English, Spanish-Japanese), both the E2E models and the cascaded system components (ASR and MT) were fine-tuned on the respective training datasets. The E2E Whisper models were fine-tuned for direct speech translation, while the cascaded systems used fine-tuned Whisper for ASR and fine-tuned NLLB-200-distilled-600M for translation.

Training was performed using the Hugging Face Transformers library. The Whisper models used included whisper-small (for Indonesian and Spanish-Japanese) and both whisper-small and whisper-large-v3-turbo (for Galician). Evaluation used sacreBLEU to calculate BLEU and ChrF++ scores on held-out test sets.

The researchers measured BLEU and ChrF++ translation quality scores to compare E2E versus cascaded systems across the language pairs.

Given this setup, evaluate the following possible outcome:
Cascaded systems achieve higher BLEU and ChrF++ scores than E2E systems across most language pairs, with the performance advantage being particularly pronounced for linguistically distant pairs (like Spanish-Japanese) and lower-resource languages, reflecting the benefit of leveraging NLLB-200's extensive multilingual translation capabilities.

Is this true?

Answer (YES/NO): NO